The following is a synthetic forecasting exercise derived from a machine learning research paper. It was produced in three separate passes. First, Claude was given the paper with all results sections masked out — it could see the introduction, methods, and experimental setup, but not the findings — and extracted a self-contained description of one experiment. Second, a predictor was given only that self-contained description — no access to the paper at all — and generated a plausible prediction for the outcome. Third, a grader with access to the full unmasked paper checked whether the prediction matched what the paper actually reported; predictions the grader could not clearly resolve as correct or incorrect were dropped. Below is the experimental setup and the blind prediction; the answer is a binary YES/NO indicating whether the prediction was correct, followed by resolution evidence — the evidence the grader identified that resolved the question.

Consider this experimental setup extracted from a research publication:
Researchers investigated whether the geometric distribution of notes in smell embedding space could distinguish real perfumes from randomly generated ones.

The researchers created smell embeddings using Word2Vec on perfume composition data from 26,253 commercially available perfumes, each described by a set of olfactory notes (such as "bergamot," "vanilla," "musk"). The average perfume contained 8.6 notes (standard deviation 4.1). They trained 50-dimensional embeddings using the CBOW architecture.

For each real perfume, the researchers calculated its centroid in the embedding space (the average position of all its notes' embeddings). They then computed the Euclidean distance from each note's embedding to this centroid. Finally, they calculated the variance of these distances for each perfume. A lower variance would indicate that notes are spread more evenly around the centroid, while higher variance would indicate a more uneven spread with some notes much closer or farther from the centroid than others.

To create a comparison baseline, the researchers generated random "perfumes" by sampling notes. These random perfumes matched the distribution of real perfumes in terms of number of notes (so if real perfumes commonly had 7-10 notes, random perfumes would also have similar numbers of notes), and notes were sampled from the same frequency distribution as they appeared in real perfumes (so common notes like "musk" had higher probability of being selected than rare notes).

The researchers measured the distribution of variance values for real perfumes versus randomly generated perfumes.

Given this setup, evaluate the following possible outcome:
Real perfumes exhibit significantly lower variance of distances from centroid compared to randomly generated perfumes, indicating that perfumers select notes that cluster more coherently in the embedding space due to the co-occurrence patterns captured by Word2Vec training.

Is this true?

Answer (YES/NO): YES